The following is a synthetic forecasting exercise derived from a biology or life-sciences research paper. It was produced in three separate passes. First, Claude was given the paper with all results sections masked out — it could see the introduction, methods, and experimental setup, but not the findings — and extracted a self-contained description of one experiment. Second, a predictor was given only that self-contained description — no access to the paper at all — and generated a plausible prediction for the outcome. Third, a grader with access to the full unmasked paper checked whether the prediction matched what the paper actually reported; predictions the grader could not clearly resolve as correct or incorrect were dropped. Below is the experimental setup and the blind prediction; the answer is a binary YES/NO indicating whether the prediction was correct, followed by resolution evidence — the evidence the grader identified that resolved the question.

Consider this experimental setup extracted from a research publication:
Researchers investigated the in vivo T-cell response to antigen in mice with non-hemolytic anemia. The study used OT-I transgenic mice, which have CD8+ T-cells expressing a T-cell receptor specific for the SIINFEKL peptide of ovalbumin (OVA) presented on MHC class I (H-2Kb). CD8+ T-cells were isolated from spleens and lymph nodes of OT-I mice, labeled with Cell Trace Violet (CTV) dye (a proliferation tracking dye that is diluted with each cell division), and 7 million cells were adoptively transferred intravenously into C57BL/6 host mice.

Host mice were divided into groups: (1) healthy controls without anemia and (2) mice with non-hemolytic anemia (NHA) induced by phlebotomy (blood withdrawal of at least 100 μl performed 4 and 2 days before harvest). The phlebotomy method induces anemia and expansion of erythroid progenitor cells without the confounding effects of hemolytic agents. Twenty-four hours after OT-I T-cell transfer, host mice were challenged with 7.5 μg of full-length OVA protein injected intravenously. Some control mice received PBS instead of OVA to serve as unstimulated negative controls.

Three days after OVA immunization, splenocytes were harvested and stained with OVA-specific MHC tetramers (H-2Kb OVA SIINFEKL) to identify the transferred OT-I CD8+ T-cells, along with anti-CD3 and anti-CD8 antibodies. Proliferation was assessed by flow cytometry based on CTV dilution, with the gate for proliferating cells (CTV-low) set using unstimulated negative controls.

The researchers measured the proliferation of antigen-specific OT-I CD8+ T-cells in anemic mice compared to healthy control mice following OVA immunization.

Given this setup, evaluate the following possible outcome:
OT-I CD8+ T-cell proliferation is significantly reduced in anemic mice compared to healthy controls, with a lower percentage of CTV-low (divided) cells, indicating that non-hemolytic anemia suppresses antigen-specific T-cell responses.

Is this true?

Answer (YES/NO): YES